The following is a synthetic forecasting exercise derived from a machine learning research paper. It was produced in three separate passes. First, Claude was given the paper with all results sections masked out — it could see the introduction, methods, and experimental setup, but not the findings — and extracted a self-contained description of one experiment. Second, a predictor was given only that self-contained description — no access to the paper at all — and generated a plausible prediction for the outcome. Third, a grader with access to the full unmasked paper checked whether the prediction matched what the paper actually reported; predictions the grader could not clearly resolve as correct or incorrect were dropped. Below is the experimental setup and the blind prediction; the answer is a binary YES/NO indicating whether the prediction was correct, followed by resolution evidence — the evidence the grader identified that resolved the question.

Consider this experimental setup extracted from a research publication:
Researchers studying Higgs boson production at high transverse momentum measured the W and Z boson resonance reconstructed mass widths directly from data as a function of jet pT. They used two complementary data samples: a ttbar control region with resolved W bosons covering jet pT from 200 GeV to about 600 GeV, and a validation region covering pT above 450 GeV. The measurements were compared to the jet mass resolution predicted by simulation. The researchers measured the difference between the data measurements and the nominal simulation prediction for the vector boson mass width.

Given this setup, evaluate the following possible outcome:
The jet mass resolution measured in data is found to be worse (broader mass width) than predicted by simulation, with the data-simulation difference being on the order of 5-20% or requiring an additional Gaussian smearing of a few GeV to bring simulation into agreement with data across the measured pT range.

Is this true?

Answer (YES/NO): NO